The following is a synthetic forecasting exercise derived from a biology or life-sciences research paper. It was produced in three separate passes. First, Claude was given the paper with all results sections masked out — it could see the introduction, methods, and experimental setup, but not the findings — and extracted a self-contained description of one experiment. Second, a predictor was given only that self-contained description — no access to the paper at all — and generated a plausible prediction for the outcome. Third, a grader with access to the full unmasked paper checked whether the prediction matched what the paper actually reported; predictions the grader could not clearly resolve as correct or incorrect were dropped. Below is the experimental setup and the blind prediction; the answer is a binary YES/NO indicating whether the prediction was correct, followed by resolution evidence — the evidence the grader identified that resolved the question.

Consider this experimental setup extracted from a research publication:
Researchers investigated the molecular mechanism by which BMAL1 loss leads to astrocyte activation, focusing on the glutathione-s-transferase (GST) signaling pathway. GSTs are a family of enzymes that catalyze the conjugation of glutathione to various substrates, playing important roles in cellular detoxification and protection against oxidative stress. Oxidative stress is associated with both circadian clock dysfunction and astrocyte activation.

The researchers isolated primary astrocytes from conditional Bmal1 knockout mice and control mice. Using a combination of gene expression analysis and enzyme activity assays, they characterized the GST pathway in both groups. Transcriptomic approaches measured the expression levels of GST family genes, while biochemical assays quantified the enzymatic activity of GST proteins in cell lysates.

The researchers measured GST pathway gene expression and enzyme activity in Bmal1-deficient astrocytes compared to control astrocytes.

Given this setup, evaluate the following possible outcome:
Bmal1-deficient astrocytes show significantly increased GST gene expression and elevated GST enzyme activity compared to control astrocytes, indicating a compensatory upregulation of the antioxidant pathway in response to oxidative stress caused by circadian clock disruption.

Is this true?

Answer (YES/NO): NO